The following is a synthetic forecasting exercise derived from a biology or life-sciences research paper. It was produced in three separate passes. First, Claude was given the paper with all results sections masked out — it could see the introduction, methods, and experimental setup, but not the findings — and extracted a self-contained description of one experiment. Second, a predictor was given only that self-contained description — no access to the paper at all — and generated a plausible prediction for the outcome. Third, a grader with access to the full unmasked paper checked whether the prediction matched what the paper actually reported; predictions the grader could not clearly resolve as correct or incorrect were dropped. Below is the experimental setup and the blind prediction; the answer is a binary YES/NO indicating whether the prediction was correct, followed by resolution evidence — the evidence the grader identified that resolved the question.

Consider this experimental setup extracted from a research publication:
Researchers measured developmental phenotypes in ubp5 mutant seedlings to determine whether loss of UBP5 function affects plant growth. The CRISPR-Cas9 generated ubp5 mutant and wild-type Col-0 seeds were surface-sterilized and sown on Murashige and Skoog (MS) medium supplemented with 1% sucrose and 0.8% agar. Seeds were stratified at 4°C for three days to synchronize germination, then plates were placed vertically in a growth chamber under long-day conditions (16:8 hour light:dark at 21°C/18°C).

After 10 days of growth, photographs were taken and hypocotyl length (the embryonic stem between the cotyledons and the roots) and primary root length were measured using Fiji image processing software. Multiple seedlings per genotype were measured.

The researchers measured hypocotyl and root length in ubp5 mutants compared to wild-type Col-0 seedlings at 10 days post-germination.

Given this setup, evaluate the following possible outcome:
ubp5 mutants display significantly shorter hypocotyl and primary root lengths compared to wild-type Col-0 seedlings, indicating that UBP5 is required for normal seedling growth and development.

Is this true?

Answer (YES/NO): YES